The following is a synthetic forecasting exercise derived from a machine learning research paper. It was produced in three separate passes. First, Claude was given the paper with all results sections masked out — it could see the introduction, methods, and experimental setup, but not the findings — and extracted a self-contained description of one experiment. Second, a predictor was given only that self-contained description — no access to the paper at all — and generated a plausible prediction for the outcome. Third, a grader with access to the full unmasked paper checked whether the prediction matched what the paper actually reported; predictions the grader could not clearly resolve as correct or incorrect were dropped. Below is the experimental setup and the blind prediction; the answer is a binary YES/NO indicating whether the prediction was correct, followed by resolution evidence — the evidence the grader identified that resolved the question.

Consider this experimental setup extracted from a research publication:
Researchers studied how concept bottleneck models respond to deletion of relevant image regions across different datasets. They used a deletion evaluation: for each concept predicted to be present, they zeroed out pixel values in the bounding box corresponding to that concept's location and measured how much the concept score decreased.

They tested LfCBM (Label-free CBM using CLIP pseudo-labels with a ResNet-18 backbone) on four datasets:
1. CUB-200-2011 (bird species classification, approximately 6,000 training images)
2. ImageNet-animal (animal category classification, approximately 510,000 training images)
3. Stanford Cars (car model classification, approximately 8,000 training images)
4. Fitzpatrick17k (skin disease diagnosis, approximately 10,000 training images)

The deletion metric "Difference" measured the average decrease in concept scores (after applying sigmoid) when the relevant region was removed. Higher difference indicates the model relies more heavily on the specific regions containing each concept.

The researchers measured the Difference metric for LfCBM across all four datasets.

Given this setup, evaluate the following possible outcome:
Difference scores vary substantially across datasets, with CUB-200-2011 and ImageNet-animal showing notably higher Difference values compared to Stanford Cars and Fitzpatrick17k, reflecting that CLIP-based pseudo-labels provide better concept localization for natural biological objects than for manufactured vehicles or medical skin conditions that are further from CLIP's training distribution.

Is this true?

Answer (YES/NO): NO